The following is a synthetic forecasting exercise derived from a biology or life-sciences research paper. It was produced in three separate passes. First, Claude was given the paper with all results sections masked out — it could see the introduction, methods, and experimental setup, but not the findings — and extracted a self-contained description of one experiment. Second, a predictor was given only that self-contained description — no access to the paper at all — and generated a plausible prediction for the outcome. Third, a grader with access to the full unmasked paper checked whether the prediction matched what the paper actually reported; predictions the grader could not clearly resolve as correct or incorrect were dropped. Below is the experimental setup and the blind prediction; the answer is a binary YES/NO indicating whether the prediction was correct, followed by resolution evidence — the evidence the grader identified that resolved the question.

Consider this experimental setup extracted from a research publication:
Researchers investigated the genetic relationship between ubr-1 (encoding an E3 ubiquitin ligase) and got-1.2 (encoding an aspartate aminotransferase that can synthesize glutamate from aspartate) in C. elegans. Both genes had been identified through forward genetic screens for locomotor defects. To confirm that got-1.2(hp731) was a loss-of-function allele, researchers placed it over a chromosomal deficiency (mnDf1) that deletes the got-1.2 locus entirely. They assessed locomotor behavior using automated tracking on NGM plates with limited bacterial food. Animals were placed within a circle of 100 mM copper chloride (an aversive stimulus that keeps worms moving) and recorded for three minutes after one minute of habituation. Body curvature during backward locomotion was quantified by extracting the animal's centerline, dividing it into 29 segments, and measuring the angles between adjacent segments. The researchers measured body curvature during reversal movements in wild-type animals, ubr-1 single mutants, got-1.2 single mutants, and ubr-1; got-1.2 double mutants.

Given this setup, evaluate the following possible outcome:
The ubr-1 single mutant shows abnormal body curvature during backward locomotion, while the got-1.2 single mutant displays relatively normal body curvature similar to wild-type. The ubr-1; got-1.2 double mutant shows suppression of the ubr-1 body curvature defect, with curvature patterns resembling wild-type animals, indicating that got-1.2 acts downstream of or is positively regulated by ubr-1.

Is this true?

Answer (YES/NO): NO